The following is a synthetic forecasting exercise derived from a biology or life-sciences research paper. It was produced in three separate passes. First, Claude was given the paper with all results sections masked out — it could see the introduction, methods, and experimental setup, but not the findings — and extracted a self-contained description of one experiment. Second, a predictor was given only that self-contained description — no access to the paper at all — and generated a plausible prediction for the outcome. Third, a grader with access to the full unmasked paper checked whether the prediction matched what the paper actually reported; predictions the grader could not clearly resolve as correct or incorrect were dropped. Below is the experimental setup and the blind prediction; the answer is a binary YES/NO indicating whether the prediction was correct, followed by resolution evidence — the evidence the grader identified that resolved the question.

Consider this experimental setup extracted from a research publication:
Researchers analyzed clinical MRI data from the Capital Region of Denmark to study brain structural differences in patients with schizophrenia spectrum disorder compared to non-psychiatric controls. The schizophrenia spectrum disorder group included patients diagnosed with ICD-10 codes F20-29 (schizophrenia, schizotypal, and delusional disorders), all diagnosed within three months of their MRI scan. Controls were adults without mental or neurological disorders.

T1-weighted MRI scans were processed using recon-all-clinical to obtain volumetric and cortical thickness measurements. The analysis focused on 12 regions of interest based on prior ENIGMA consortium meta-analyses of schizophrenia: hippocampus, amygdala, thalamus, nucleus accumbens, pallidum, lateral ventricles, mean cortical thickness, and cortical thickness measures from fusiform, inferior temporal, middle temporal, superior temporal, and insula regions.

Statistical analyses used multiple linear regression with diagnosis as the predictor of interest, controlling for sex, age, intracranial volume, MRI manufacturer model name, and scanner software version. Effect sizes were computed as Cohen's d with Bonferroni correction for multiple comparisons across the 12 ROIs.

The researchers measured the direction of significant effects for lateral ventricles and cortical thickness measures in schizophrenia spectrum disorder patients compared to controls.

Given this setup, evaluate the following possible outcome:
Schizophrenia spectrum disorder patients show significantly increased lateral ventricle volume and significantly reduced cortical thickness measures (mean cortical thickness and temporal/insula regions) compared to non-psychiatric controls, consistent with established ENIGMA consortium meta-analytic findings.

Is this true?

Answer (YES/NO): NO